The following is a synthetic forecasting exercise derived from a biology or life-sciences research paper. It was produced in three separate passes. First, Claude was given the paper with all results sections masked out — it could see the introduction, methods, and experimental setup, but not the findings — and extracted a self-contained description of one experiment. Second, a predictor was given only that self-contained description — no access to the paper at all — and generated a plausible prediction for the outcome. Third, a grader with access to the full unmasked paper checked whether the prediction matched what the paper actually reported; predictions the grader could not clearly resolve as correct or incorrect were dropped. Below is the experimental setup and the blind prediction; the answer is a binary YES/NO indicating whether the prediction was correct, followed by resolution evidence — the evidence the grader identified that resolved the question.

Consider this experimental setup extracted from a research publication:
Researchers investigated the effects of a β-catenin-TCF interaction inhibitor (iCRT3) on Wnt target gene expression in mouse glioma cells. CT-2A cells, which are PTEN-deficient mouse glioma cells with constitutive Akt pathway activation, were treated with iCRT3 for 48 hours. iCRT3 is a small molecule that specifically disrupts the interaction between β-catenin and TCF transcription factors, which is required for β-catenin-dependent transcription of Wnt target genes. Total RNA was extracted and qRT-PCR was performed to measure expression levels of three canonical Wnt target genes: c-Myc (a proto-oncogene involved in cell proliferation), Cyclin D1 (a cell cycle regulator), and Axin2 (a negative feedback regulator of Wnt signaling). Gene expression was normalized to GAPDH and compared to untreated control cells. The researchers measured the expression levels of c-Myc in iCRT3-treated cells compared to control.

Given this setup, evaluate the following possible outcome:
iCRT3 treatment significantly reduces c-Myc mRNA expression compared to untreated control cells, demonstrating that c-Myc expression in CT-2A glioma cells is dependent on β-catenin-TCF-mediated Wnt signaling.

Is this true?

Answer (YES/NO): NO